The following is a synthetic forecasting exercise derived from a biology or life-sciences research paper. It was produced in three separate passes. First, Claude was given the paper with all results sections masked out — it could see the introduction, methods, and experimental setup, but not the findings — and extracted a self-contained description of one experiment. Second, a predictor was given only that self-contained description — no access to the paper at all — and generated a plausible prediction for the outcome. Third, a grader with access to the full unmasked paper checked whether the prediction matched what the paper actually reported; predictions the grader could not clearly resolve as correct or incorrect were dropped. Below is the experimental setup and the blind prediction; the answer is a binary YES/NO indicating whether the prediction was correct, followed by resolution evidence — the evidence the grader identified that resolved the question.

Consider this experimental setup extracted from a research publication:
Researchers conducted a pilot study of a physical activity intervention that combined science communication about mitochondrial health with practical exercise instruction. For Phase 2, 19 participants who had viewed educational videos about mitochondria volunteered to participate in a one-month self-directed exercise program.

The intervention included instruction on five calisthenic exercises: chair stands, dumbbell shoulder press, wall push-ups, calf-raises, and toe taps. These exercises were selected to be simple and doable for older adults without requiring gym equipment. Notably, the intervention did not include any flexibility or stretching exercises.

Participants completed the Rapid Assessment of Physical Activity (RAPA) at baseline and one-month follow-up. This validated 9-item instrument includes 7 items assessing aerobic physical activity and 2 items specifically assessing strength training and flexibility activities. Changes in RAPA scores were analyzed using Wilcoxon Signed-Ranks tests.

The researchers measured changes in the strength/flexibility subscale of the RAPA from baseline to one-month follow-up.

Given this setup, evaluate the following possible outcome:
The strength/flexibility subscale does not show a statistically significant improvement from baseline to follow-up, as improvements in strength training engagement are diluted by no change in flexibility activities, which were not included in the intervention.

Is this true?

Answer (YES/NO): YES